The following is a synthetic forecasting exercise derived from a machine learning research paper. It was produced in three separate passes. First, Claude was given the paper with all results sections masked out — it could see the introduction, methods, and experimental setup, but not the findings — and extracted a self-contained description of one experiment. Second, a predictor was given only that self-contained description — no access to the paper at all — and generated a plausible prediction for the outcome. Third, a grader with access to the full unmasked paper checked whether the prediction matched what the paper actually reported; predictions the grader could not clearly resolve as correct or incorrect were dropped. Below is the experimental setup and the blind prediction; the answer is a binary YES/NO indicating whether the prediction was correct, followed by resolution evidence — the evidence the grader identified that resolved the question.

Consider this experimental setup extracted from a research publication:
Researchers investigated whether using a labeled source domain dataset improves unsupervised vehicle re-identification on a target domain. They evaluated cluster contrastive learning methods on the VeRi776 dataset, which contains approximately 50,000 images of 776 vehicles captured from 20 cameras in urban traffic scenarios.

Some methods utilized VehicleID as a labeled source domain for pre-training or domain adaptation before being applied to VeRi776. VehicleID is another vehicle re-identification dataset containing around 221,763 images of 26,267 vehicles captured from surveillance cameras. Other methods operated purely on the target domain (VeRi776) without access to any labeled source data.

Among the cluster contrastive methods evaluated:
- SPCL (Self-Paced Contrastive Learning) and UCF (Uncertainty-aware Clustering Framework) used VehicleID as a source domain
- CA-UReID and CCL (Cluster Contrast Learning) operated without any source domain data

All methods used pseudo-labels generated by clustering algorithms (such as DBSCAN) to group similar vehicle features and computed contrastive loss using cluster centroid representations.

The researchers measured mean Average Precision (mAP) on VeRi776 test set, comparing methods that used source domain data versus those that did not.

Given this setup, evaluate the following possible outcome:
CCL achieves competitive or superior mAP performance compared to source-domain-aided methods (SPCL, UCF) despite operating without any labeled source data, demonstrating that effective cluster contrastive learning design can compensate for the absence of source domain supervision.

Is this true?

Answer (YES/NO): YES